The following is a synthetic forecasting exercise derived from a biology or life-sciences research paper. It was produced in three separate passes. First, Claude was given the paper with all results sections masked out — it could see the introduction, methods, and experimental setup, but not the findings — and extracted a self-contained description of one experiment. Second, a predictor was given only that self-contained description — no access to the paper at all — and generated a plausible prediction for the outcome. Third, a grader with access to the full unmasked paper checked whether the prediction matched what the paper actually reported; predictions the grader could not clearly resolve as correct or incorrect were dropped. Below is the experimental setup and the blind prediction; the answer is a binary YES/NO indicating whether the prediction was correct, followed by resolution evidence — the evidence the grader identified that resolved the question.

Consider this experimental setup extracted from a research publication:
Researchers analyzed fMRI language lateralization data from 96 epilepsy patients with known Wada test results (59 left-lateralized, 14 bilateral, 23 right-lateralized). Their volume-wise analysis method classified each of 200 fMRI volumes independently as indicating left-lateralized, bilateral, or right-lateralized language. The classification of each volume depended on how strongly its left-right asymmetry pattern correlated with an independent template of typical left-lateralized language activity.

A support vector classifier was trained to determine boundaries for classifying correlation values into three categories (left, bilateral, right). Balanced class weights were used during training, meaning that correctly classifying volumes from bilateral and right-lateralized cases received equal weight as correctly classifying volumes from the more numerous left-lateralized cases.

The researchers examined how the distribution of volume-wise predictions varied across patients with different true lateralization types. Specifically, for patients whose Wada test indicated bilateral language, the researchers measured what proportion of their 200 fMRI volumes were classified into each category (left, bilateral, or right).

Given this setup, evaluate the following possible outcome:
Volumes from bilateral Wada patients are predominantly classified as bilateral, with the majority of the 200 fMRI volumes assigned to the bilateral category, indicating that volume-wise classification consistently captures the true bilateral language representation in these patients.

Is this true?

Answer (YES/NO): NO